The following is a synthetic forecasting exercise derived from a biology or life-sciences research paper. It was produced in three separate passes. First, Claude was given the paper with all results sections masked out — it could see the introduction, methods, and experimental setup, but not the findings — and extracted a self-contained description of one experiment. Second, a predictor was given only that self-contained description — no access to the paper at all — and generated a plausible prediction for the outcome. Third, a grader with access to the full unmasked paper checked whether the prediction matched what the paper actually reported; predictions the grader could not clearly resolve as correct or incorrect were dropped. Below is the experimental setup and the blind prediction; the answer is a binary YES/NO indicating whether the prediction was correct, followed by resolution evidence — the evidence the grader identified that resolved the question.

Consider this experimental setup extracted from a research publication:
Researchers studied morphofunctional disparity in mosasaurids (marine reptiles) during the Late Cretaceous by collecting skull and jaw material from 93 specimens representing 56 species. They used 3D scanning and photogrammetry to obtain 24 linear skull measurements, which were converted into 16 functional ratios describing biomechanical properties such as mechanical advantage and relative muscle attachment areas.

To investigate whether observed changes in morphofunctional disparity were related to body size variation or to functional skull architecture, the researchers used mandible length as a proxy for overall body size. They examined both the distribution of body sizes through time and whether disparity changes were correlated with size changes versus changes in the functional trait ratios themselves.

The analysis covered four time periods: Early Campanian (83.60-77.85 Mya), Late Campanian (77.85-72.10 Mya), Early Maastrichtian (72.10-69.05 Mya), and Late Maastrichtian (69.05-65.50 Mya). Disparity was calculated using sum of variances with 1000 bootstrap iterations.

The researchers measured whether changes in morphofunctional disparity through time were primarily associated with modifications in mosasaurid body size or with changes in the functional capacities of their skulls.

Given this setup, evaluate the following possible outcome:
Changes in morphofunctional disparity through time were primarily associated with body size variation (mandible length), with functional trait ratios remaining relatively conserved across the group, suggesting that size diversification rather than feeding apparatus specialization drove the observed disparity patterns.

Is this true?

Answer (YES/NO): NO